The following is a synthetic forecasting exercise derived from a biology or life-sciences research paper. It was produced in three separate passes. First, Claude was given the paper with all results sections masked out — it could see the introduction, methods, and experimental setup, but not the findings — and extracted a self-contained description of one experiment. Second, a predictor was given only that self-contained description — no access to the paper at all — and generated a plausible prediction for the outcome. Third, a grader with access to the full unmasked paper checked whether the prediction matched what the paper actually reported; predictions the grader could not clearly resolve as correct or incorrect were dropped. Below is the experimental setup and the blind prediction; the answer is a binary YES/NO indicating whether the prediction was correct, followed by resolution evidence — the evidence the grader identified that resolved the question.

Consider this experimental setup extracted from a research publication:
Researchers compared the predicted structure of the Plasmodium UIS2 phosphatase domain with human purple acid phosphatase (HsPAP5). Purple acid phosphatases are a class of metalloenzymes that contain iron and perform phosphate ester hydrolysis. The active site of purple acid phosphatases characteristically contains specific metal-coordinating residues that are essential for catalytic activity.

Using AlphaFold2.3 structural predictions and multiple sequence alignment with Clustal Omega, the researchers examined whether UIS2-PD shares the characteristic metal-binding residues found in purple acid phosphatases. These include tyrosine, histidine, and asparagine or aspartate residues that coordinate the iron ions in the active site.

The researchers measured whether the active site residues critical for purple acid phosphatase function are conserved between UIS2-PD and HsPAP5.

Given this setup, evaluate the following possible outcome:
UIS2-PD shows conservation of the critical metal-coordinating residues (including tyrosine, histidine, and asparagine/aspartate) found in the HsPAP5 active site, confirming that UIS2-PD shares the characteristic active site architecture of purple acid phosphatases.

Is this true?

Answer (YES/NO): NO